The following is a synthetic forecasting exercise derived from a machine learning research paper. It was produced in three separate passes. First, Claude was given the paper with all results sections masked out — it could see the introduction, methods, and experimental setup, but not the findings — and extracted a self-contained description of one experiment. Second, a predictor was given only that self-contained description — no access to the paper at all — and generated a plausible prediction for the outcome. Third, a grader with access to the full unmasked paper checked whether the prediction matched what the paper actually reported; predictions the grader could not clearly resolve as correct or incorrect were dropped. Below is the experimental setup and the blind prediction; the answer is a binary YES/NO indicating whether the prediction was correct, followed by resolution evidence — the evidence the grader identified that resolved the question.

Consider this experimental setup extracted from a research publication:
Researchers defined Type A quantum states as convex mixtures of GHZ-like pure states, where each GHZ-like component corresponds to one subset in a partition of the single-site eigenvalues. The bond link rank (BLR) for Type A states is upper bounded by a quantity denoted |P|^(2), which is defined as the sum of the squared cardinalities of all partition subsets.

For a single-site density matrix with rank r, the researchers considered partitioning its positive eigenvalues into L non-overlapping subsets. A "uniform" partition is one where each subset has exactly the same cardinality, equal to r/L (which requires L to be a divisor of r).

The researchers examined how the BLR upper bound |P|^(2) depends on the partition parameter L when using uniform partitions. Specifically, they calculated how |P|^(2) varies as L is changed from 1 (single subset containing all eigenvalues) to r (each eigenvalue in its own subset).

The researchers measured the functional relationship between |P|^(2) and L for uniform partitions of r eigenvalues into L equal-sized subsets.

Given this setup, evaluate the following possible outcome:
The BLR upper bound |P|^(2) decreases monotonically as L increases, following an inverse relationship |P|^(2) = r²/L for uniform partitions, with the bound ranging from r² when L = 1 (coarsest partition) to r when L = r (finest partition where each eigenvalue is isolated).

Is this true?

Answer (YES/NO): YES